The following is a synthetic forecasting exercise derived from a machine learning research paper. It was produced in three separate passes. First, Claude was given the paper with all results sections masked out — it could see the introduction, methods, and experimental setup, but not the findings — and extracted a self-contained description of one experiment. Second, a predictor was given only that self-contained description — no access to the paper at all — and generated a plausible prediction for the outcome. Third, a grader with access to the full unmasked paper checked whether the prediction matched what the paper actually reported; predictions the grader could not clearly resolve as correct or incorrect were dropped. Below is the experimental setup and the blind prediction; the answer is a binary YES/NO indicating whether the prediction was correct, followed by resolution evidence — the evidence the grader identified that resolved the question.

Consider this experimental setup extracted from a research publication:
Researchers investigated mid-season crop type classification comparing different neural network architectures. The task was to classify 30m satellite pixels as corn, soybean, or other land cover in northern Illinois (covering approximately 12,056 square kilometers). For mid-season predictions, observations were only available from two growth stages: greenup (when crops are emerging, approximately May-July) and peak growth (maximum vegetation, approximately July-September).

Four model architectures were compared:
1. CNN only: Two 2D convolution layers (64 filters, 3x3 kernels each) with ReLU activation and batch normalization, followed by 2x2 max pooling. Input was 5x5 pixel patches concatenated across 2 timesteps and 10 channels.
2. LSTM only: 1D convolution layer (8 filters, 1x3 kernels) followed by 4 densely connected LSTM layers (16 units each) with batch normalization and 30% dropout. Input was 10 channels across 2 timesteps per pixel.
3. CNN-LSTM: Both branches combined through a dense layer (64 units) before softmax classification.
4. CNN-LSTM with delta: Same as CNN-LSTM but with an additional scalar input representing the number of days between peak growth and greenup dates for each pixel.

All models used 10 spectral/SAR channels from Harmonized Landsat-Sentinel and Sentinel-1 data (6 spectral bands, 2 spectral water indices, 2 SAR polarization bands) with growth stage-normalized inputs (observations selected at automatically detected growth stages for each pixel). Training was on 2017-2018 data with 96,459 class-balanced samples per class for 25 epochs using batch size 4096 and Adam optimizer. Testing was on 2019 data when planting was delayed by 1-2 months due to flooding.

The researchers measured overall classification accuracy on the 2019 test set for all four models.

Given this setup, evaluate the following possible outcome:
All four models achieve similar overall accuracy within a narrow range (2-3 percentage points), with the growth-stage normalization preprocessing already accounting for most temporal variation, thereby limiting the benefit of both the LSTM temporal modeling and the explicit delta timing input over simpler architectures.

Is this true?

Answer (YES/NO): NO